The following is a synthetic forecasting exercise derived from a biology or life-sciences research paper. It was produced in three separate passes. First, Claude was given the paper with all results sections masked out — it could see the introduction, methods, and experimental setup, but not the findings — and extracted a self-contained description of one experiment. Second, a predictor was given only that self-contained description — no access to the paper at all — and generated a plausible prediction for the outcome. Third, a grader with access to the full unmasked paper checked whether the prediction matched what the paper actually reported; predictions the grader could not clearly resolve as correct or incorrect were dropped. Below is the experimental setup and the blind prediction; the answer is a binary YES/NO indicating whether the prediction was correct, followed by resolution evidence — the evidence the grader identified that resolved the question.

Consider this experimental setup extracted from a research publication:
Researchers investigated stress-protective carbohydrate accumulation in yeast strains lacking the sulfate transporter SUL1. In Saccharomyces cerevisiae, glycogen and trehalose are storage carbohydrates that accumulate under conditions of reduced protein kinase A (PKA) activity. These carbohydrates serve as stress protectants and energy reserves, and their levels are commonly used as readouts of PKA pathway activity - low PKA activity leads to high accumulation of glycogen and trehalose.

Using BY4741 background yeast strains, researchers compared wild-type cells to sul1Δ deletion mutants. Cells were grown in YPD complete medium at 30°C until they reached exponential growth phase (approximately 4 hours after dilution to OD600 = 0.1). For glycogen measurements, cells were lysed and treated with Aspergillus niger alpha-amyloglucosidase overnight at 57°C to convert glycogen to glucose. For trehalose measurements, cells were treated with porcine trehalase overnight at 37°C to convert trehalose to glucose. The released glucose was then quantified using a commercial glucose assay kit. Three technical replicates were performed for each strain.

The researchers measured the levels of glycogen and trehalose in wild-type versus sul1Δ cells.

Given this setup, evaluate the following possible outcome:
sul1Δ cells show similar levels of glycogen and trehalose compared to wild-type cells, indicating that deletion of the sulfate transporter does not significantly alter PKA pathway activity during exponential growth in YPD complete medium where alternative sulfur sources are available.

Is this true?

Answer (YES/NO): NO